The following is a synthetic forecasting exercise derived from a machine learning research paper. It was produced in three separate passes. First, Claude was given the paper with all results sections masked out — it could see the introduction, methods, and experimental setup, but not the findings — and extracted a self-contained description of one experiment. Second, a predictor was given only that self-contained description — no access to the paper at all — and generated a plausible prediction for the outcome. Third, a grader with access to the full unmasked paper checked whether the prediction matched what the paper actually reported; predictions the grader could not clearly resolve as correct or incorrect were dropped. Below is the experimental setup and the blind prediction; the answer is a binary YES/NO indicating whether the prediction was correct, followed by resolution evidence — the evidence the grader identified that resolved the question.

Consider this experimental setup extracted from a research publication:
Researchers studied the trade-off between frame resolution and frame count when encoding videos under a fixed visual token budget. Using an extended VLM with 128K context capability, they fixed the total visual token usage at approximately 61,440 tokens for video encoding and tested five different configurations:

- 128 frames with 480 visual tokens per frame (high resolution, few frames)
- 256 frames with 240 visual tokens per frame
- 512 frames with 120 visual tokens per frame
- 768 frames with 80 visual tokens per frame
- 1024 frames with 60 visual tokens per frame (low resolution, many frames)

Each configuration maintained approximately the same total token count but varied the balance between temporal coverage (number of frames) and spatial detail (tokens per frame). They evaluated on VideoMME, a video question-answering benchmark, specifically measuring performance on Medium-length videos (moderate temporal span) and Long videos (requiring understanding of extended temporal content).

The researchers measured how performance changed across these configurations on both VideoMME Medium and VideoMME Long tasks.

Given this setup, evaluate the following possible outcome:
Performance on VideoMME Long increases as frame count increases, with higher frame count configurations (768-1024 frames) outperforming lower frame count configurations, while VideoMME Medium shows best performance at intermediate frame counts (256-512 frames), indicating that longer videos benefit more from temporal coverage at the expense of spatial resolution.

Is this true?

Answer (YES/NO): NO